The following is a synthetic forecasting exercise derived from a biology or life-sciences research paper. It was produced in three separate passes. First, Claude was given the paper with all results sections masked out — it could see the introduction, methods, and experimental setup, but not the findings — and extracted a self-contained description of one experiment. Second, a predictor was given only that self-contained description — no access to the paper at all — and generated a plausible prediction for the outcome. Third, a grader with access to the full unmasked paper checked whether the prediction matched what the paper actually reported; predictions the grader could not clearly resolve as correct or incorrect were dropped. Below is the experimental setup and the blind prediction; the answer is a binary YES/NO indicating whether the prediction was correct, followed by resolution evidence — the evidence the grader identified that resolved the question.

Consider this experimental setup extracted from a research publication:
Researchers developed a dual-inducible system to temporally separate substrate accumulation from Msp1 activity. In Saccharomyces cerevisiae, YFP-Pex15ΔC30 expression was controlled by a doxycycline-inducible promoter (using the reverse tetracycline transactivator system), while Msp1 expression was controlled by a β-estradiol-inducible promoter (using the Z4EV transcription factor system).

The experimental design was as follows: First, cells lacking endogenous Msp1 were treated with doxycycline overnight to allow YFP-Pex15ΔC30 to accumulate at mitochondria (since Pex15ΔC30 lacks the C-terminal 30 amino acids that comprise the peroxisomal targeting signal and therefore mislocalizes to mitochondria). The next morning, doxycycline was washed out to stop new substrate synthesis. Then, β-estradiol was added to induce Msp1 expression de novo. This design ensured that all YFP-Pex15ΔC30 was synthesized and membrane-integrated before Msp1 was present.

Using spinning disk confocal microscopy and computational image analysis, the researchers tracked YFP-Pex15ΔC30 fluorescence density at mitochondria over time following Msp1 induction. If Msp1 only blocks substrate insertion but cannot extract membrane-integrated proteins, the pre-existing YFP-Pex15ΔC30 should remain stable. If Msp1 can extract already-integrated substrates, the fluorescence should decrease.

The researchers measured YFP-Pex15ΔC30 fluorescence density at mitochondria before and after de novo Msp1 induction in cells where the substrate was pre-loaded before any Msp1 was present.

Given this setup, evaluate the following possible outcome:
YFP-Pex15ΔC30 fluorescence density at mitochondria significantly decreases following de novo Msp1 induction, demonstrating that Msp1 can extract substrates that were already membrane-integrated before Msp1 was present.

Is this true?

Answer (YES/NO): YES